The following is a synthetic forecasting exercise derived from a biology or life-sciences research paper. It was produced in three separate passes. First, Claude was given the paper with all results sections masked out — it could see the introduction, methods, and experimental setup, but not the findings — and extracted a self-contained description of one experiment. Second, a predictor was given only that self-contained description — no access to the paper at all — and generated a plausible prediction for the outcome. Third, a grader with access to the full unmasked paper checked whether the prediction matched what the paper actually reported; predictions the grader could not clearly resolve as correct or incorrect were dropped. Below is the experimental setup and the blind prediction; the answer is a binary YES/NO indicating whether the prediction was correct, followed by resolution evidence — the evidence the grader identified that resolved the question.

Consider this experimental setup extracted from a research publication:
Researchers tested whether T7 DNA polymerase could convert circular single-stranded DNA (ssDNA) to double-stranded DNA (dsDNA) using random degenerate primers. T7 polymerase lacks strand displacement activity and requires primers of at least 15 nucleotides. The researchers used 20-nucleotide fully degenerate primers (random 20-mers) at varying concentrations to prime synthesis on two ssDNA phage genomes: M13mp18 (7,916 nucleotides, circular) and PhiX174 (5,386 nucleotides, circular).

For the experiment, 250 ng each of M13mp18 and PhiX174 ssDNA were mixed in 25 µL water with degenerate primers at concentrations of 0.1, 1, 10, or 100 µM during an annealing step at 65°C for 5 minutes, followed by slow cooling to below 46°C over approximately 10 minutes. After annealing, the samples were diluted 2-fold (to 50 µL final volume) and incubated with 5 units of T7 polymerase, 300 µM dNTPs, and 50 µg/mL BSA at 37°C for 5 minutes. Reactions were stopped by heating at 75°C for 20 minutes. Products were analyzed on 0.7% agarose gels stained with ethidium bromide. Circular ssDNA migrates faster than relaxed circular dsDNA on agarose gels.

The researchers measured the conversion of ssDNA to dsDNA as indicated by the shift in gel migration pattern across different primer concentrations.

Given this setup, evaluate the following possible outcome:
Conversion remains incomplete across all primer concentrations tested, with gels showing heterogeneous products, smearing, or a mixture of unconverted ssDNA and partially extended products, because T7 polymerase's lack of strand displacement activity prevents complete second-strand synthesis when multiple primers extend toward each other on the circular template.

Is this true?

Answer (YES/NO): NO